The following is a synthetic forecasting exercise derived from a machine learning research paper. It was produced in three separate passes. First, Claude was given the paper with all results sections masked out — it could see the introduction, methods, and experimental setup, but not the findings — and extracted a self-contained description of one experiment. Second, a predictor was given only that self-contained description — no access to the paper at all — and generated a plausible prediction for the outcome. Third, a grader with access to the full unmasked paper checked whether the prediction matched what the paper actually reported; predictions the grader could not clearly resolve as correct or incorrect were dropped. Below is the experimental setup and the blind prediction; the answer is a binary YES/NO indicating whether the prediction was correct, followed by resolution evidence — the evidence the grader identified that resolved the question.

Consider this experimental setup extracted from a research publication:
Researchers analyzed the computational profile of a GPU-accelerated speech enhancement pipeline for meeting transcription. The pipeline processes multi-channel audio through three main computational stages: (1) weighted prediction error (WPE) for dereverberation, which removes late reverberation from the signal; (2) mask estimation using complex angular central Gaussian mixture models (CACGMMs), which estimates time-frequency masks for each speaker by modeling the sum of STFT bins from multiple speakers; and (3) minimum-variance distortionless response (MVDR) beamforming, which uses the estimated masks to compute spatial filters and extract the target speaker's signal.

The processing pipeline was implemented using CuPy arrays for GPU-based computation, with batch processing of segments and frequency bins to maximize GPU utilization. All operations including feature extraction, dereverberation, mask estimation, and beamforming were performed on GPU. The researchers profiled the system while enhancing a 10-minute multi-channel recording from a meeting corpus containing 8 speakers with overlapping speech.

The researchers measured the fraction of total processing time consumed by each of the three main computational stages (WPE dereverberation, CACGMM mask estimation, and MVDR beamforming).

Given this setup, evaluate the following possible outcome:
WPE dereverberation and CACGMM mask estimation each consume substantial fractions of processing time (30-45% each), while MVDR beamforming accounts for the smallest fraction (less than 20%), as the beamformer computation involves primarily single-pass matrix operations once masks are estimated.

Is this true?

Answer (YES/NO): NO